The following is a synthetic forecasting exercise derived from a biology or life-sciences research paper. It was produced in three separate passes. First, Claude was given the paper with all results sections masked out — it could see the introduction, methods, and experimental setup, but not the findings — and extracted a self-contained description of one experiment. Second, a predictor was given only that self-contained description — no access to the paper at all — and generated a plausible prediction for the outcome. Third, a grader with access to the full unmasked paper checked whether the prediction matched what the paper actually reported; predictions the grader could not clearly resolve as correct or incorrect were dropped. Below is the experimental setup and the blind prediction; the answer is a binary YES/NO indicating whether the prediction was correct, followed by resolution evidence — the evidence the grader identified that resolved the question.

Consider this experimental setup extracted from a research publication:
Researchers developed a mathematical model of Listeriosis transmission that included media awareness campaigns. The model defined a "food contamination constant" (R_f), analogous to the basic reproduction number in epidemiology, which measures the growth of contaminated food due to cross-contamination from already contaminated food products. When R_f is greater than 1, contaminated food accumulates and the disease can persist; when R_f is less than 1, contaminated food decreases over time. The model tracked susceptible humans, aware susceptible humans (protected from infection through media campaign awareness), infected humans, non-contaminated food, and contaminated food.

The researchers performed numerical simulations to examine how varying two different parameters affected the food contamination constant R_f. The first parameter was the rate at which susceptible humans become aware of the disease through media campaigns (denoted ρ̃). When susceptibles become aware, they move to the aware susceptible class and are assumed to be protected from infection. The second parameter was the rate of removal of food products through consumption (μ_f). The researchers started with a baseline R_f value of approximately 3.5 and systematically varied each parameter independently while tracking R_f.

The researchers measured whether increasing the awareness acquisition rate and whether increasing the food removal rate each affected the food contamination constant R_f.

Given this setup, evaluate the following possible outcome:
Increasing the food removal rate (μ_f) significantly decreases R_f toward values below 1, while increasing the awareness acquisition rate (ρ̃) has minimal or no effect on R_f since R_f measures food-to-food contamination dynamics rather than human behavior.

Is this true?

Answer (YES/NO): YES